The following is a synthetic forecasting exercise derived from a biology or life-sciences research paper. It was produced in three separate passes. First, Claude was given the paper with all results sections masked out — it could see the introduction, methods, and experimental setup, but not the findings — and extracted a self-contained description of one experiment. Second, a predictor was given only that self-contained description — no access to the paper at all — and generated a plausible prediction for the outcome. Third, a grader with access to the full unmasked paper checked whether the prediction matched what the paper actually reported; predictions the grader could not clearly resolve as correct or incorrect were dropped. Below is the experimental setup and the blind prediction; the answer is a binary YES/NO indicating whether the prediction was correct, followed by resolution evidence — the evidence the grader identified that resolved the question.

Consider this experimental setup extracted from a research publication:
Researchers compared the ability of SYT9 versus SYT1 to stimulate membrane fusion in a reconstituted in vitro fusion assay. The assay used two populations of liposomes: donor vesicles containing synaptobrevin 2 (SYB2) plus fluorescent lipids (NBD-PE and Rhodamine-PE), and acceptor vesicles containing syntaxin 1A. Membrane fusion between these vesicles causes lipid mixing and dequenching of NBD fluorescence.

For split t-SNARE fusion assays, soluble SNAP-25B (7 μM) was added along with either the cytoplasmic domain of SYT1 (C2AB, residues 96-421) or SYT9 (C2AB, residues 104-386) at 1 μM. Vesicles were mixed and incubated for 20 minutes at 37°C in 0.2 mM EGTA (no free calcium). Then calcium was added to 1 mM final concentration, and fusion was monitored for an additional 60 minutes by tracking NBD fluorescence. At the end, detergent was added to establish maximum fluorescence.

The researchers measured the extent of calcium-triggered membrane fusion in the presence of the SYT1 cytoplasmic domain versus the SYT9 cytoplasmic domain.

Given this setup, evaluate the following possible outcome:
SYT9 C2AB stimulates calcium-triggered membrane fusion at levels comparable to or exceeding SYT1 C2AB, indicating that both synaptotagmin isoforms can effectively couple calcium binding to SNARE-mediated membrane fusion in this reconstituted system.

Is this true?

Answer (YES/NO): YES